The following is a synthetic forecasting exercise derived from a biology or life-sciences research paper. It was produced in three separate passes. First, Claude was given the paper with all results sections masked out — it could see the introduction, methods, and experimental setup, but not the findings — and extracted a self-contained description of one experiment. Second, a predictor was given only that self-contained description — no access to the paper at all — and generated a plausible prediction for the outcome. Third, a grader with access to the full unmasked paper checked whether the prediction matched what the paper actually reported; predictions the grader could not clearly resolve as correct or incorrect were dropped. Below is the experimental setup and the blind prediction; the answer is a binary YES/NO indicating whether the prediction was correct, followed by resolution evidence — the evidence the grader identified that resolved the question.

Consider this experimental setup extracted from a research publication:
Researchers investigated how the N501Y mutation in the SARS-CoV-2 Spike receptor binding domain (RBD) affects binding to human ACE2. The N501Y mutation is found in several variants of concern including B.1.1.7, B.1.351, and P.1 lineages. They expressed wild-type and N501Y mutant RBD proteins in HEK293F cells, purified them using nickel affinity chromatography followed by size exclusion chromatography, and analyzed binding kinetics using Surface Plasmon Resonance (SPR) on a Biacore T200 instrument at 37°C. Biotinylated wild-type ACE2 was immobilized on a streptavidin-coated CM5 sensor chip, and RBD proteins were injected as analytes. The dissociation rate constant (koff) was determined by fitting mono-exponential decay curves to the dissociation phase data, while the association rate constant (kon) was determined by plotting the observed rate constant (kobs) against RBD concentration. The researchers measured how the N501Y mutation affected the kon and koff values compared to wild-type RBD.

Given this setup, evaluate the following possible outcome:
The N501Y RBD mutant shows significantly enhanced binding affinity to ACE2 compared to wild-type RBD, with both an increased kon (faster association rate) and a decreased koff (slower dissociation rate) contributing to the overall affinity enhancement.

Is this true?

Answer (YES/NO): YES